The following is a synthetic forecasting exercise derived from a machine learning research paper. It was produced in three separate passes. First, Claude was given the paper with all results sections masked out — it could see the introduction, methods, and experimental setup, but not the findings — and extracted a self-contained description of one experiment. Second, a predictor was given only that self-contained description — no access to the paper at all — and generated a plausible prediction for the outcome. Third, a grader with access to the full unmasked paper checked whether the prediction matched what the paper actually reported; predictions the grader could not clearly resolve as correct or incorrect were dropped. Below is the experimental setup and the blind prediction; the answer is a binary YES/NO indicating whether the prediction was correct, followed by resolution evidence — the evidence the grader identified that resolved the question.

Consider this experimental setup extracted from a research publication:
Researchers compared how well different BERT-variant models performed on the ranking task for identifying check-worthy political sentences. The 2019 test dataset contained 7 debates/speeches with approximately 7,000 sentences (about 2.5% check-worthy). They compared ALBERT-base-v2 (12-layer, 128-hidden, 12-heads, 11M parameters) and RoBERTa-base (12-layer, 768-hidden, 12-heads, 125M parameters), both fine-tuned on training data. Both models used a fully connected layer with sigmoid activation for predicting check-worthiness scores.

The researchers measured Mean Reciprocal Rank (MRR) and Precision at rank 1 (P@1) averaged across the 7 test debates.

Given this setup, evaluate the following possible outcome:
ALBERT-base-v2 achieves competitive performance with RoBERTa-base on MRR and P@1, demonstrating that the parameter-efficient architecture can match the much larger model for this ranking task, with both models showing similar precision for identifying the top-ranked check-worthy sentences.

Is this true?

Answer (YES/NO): NO